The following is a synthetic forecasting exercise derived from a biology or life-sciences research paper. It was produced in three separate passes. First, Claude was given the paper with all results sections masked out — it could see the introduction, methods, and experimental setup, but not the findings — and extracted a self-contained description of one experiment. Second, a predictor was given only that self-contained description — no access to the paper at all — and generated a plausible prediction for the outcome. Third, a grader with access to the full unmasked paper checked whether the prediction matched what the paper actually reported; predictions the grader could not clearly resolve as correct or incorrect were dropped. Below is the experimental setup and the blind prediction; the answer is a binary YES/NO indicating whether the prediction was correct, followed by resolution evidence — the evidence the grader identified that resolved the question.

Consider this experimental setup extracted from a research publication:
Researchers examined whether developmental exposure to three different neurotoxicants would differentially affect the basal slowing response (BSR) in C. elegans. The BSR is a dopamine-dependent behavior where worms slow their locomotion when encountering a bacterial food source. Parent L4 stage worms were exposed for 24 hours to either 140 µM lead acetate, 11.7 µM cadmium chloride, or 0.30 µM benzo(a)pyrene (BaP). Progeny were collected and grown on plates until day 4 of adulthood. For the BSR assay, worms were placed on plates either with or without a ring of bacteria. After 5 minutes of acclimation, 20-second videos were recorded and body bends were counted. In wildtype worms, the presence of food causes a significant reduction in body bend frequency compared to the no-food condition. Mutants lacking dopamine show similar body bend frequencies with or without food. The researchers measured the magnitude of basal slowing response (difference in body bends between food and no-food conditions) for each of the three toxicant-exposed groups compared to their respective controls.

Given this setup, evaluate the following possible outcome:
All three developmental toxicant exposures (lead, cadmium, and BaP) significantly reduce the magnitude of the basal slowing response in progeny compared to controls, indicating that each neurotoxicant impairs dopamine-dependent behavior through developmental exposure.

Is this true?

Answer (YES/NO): NO